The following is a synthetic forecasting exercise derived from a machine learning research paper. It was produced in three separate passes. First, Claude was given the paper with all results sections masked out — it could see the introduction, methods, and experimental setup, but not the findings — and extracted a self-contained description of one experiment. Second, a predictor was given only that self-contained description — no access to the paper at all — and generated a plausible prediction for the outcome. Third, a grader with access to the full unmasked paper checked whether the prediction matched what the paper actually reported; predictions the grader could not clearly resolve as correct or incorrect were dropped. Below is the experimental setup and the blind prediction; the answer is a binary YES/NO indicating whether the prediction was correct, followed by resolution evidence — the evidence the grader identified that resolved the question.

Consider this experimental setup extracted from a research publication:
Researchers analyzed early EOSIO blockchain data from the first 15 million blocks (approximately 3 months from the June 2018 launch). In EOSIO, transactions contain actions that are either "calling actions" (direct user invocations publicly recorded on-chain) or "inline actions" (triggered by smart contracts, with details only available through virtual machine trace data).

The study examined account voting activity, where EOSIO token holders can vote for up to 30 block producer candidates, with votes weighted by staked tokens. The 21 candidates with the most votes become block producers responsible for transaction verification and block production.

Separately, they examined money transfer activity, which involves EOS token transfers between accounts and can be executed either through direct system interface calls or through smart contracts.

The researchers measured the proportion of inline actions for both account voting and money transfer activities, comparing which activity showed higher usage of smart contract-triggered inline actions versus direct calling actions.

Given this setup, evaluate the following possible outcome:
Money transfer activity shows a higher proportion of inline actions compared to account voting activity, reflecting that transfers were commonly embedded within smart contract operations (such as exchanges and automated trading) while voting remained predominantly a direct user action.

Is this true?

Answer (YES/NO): YES